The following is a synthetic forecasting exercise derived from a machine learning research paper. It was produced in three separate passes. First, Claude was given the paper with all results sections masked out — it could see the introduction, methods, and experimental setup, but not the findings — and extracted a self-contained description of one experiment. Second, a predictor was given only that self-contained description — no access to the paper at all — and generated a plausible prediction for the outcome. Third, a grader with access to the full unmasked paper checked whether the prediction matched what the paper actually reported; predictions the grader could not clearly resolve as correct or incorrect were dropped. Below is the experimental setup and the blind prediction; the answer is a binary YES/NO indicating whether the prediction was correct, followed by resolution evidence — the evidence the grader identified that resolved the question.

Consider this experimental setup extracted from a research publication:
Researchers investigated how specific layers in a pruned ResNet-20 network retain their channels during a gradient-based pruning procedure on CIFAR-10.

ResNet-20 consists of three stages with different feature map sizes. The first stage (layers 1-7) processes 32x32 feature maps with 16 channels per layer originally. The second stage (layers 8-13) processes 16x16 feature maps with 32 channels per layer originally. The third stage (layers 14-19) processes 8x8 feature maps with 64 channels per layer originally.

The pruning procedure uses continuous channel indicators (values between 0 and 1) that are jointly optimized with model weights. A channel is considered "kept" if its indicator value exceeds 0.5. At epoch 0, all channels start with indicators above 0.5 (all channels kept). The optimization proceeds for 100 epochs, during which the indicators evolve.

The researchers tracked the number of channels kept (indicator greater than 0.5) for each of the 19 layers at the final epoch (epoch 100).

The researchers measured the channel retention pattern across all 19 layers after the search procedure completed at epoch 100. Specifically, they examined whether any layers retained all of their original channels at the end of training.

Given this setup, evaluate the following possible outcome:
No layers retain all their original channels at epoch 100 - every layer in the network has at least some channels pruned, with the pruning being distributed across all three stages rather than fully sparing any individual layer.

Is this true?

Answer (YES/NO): NO